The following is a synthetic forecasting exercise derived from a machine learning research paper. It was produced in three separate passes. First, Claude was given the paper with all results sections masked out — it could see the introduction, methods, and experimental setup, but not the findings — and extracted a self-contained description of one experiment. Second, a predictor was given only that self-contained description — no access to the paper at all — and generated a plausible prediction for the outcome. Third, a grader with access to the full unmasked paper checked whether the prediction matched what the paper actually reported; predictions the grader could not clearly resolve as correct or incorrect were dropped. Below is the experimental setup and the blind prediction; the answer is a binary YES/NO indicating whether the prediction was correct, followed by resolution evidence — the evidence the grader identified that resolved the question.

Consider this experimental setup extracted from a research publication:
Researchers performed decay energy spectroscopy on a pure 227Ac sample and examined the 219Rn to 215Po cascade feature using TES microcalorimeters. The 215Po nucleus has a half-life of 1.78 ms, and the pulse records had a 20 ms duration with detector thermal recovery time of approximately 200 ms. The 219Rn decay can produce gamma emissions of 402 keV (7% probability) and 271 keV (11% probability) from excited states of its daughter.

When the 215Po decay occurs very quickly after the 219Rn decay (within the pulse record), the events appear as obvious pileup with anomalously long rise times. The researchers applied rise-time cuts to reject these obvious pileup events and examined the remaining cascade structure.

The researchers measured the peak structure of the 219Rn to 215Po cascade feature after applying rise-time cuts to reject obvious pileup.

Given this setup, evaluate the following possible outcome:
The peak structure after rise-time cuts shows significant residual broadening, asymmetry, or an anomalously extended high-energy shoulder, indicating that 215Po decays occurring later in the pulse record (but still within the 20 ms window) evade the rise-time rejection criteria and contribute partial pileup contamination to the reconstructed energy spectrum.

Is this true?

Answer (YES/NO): NO